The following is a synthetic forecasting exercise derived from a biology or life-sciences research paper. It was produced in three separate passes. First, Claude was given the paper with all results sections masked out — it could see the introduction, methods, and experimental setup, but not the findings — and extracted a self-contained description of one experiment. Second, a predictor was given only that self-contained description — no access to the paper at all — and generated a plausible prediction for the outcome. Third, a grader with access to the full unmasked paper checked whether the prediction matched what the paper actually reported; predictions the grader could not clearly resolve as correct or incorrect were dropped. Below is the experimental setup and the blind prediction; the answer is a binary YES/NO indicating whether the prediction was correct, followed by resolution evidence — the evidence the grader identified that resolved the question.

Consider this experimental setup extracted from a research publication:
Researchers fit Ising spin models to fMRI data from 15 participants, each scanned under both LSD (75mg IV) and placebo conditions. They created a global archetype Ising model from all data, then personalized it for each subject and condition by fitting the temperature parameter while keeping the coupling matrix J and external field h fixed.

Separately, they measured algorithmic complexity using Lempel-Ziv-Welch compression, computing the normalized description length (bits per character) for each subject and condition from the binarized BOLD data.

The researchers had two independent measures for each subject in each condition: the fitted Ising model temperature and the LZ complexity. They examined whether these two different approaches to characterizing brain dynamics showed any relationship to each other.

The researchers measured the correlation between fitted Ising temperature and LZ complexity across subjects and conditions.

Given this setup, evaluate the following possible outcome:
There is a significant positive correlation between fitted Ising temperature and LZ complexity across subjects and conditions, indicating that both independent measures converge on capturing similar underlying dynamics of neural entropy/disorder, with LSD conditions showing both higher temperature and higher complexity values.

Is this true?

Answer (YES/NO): NO